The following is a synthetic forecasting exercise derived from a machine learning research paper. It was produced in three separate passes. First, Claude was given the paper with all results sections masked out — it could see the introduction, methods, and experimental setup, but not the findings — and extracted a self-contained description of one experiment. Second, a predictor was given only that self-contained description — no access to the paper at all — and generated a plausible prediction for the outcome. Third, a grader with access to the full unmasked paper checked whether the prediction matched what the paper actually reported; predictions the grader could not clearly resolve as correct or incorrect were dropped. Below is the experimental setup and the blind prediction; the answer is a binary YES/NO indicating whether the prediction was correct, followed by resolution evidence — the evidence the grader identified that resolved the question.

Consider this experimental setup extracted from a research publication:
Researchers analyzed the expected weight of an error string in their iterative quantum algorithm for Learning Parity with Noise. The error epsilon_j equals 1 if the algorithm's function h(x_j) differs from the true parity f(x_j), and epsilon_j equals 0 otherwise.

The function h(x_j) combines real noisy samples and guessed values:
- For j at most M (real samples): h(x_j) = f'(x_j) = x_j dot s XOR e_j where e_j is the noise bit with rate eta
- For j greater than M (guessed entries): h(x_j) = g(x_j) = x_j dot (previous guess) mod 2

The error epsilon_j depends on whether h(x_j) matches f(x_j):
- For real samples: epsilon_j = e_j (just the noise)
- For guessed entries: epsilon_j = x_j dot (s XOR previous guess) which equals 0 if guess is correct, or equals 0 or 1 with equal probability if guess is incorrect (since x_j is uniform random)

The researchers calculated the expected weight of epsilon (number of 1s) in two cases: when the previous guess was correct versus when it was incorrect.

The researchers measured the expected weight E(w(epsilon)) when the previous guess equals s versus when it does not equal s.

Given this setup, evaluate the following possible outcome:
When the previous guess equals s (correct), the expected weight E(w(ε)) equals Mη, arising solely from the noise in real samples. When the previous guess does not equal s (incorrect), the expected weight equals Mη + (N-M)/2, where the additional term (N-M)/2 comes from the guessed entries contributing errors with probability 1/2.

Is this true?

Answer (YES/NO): YES